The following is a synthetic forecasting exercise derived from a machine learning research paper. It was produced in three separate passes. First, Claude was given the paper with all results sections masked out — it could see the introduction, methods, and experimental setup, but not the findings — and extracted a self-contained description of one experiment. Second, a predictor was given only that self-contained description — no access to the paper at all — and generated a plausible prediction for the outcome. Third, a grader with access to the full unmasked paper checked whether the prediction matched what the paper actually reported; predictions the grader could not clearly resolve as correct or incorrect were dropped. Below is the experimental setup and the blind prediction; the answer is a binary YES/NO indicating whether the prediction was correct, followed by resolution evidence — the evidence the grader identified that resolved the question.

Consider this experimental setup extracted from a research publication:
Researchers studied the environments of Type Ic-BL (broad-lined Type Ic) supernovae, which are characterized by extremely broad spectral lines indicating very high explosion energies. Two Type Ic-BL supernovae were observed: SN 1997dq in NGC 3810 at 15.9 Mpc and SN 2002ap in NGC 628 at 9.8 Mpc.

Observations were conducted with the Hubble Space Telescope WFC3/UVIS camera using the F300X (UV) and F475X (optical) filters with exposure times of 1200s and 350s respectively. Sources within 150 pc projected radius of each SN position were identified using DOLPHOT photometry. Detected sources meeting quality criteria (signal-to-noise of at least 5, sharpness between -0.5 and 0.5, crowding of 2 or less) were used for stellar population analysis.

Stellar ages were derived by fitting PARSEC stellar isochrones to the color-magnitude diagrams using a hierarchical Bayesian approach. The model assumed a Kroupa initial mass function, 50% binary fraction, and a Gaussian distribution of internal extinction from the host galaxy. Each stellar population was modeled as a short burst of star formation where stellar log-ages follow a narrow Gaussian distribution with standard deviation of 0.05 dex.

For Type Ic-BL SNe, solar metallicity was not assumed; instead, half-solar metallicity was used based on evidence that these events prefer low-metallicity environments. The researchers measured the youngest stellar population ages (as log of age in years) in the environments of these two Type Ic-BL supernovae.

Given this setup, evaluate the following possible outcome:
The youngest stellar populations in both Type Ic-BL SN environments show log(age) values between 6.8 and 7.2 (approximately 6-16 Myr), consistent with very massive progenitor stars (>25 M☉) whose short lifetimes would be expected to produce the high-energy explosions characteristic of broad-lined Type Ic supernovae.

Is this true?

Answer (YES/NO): NO